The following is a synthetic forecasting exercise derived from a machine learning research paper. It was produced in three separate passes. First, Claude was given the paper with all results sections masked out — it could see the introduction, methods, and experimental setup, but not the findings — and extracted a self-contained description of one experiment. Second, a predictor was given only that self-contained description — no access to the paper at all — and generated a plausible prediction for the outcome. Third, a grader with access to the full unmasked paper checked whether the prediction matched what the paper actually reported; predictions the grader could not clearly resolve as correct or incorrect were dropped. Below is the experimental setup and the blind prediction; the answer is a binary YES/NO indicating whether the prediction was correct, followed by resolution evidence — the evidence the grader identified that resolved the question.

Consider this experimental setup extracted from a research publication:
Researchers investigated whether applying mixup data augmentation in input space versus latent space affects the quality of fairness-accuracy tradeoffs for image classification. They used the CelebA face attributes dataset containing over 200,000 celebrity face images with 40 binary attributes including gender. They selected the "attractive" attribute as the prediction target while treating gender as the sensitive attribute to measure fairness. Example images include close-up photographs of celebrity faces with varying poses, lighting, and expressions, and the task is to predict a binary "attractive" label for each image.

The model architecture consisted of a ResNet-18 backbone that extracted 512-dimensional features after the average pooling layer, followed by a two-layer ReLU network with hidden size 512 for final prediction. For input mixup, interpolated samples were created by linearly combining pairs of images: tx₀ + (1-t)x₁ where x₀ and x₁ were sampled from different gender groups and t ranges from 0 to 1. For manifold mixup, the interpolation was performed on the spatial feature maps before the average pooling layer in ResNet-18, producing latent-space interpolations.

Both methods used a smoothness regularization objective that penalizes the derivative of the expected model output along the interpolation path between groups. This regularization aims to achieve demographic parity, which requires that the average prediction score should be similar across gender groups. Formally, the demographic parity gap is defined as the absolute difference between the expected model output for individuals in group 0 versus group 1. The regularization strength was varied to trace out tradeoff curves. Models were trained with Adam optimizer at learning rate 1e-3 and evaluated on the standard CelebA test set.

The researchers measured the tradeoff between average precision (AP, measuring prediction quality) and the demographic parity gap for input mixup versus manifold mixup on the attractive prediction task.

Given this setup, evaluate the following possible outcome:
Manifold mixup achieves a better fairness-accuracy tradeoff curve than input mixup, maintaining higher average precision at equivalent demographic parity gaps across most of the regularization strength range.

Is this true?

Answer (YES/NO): YES